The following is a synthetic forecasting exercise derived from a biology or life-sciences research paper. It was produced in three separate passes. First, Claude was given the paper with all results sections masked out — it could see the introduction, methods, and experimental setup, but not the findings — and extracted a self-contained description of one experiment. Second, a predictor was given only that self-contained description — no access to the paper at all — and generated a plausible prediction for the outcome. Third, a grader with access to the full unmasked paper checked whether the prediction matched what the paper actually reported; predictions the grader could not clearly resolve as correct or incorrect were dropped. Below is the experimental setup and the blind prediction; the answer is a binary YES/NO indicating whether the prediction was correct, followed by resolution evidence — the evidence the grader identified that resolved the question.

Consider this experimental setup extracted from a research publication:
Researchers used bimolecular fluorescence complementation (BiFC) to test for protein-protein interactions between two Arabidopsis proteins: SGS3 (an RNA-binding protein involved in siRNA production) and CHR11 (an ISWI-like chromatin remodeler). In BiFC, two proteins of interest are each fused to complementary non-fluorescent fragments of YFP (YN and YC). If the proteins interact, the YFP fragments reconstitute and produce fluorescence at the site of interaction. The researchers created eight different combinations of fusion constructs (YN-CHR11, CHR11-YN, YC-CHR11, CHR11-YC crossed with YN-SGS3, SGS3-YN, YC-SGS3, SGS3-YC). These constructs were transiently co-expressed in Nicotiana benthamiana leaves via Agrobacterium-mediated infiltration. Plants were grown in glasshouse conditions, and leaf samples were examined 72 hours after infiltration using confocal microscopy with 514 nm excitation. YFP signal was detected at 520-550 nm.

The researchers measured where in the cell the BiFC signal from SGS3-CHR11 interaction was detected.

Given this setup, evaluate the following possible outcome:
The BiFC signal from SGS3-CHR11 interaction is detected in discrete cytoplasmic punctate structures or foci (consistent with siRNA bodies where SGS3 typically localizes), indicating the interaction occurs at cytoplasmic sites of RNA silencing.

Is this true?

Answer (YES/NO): NO